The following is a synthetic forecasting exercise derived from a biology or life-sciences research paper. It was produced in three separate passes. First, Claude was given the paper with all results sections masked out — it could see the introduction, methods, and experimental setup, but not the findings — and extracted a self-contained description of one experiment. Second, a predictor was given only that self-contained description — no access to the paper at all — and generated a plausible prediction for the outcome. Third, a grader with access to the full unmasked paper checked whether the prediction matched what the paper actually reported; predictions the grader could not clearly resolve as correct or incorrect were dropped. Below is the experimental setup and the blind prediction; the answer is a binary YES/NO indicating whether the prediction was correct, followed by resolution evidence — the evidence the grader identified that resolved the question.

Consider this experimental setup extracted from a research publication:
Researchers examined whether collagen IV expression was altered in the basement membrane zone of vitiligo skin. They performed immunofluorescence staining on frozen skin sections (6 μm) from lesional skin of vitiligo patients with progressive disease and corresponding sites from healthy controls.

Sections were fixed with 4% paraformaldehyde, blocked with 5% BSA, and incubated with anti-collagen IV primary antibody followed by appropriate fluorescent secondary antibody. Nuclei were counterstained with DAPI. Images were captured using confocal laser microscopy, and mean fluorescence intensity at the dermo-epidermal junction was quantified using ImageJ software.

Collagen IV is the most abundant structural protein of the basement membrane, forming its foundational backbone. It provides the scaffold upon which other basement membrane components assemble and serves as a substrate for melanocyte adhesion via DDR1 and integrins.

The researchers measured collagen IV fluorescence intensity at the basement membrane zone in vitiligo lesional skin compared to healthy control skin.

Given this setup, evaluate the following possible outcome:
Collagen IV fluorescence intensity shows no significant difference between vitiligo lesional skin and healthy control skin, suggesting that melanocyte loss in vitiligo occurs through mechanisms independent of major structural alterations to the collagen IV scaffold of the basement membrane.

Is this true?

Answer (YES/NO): NO